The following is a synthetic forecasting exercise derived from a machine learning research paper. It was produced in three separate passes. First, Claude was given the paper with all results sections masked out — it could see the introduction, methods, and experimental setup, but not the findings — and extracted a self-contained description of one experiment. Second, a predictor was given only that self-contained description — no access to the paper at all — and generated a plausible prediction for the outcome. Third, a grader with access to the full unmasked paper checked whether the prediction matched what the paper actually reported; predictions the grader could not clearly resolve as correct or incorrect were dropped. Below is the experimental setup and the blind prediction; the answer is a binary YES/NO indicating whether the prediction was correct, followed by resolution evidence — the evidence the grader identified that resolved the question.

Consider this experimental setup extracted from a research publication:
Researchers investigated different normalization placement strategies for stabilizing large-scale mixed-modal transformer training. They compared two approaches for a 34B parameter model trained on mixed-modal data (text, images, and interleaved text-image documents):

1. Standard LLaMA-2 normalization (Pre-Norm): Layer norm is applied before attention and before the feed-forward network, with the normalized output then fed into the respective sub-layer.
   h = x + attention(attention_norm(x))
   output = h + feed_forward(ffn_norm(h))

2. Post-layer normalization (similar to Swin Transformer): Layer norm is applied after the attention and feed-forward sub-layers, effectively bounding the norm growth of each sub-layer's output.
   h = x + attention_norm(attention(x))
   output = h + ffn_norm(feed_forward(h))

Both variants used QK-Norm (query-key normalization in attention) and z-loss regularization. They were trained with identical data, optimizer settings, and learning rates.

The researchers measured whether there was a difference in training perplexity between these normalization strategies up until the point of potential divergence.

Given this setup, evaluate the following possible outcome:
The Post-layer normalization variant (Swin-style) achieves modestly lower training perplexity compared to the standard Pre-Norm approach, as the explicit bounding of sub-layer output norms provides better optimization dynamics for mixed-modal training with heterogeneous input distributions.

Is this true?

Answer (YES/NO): NO